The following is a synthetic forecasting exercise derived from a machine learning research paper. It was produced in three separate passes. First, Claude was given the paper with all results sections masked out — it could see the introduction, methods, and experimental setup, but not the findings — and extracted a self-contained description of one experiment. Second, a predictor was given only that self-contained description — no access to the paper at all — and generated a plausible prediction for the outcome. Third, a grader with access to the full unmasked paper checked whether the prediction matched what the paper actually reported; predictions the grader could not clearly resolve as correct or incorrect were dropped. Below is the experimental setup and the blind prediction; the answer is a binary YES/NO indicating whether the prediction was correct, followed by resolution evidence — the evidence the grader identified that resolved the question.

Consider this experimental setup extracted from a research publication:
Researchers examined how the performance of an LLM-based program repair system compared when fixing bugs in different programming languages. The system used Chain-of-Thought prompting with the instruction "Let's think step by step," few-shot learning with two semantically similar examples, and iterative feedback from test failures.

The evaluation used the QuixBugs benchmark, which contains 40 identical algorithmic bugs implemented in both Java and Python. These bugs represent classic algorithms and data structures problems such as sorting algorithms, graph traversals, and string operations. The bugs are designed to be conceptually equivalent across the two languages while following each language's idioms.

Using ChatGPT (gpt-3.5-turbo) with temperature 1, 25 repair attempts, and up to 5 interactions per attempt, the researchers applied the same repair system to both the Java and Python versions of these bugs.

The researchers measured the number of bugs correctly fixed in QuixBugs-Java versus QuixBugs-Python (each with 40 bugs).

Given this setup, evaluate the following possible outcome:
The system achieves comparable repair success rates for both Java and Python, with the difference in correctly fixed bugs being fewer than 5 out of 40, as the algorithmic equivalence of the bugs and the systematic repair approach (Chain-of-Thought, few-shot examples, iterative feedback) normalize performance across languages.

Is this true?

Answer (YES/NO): YES